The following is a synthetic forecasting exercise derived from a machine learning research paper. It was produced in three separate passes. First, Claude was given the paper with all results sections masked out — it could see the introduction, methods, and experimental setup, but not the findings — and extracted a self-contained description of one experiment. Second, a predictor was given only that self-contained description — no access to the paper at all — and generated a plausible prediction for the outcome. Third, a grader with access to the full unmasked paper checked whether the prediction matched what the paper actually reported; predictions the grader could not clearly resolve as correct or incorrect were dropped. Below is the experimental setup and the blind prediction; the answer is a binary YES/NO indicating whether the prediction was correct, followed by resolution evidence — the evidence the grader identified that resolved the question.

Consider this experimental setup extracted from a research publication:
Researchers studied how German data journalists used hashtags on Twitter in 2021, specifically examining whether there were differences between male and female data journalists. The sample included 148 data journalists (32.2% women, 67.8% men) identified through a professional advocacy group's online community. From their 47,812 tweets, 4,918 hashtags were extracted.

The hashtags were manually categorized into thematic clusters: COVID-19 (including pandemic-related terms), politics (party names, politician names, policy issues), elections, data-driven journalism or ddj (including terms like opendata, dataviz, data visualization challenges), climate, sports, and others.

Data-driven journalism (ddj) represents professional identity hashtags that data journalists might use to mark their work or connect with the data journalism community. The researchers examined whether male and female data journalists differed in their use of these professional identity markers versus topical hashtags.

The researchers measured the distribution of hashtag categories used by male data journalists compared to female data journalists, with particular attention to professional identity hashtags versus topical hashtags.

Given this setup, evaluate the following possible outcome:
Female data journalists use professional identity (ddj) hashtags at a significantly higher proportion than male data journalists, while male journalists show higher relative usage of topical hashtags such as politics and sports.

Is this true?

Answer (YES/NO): NO